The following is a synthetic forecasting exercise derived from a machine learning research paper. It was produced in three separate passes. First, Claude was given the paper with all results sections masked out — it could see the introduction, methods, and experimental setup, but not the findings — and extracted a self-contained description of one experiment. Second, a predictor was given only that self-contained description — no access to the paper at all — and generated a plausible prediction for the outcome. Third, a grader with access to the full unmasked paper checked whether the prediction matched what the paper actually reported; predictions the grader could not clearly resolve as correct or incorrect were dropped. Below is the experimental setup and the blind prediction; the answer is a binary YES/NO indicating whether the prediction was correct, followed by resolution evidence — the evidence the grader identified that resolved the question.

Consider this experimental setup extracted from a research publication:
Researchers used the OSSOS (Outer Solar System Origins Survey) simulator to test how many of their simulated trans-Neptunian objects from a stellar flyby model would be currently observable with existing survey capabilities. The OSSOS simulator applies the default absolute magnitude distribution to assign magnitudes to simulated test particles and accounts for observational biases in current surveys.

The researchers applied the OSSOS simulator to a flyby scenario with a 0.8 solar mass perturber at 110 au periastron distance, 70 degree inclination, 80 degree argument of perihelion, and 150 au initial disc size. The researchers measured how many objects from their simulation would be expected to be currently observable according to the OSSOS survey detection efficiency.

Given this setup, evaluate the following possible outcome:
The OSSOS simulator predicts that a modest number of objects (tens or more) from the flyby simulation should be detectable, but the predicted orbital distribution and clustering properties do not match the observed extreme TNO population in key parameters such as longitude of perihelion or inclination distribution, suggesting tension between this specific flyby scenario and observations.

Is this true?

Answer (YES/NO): NO